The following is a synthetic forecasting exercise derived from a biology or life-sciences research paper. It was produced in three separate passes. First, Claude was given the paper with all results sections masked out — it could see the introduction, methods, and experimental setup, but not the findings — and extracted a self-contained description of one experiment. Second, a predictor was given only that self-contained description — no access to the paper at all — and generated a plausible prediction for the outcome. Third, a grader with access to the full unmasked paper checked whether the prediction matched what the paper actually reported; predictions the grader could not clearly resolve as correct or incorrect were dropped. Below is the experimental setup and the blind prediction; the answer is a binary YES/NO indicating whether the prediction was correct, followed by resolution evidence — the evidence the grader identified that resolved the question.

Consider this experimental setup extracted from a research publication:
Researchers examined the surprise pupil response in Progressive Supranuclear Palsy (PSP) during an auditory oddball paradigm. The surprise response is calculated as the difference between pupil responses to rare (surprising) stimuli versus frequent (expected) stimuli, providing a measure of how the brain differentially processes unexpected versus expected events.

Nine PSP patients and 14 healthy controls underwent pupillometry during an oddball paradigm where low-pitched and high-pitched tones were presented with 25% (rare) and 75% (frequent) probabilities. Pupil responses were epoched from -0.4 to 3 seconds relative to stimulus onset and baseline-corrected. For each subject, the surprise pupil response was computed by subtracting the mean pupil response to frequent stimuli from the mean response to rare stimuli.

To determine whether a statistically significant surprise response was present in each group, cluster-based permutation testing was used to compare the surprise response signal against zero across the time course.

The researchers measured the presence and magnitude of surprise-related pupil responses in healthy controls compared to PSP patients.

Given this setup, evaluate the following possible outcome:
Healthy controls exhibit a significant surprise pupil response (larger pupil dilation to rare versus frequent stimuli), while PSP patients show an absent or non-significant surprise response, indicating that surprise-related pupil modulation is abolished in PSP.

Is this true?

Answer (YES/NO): YES